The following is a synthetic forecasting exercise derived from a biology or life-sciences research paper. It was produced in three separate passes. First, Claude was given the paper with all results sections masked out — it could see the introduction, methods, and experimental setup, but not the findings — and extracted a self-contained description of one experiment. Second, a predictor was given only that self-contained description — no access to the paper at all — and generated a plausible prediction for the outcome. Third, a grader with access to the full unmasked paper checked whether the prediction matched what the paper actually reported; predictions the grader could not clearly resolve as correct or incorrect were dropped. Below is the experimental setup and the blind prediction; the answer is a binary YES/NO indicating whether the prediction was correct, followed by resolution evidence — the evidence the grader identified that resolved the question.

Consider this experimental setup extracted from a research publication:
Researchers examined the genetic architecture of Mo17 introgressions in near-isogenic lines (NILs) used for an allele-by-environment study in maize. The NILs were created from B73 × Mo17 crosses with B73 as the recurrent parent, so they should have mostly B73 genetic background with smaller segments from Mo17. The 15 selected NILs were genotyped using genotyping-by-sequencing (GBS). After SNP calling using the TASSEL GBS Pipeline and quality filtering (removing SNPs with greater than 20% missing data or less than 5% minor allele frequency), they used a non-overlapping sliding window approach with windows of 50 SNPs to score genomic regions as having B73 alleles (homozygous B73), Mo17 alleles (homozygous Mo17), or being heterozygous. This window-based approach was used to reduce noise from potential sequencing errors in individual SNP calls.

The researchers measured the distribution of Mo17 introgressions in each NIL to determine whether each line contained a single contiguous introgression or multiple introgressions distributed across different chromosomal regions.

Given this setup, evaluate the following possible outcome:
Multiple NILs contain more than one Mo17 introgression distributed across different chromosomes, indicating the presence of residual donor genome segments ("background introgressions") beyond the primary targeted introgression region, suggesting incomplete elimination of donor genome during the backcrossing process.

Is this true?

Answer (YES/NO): YES